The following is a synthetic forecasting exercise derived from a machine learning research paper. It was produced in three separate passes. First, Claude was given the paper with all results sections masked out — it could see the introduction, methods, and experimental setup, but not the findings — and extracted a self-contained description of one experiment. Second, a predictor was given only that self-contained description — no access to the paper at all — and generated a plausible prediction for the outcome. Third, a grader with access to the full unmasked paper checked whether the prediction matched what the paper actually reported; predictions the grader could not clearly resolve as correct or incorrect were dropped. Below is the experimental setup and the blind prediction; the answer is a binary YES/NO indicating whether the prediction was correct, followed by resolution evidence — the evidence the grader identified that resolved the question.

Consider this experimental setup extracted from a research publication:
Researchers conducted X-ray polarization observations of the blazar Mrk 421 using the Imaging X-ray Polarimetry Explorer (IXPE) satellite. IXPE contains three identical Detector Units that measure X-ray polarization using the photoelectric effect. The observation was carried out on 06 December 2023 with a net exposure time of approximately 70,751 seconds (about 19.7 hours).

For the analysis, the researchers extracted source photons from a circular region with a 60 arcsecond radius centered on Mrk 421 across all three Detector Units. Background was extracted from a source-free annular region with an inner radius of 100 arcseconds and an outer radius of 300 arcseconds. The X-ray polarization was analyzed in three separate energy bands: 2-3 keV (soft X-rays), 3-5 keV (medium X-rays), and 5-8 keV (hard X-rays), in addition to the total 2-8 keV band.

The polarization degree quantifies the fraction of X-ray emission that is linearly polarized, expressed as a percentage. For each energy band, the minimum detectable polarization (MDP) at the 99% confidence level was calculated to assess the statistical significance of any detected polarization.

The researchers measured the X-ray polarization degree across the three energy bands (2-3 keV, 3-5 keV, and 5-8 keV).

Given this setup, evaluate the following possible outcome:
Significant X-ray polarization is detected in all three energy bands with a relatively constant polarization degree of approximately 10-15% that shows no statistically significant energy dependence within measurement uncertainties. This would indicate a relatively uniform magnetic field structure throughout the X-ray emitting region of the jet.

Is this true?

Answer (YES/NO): NO